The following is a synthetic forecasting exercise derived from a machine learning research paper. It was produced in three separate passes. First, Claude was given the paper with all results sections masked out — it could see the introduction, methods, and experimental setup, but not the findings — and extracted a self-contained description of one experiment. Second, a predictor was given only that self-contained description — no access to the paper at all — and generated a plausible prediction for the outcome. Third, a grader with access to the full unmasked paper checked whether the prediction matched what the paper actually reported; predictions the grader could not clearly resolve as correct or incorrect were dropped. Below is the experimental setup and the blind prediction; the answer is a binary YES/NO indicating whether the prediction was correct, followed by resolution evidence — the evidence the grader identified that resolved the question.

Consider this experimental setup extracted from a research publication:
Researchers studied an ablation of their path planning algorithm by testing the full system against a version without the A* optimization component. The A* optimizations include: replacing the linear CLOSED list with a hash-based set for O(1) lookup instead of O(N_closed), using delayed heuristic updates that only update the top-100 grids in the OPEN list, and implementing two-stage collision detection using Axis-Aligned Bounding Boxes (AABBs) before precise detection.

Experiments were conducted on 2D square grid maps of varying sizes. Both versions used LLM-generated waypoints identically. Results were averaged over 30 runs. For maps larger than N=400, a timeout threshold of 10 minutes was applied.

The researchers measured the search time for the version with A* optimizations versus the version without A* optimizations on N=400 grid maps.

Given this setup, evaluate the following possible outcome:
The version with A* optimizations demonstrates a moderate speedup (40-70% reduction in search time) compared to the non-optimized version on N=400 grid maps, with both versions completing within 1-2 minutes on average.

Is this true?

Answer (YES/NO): NO